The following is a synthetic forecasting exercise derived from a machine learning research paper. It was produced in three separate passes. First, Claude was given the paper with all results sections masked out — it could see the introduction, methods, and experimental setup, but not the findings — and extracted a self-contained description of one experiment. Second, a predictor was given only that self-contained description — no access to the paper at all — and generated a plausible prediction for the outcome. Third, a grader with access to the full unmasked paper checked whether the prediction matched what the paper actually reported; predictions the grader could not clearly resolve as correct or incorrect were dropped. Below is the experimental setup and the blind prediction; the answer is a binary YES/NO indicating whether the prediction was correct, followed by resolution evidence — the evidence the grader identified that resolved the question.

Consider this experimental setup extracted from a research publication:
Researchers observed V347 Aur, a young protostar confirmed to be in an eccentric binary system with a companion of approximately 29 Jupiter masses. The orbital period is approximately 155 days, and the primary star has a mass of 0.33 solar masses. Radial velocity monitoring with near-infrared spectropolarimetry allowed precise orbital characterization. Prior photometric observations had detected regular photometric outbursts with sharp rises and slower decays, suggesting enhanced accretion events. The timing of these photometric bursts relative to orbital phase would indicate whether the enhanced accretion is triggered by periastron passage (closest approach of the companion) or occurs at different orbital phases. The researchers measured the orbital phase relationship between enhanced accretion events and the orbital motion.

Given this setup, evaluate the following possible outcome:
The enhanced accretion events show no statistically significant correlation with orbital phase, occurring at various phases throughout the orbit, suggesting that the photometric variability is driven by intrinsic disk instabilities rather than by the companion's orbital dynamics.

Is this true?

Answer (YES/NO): NO